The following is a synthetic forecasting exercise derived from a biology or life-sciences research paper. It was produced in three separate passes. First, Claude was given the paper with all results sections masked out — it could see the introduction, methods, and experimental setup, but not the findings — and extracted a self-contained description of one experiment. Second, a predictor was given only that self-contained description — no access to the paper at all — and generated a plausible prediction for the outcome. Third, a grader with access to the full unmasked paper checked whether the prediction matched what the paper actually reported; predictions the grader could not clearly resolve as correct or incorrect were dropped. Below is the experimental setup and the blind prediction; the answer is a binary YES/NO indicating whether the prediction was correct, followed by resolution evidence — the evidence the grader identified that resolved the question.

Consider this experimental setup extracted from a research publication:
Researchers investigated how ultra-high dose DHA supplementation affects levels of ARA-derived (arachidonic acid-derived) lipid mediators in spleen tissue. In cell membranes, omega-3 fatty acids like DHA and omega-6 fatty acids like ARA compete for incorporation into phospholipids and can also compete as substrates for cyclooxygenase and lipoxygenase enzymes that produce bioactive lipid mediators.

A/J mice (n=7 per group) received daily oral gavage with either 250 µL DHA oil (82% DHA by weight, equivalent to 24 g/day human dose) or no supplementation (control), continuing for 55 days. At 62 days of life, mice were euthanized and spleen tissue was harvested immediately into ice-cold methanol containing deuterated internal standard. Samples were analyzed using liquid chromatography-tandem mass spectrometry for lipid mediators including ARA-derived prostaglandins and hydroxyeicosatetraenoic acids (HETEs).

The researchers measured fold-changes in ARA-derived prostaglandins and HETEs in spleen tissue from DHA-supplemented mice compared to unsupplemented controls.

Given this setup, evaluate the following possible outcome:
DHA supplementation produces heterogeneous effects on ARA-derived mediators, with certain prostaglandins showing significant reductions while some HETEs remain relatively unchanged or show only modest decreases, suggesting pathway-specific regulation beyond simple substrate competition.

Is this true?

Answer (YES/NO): NO